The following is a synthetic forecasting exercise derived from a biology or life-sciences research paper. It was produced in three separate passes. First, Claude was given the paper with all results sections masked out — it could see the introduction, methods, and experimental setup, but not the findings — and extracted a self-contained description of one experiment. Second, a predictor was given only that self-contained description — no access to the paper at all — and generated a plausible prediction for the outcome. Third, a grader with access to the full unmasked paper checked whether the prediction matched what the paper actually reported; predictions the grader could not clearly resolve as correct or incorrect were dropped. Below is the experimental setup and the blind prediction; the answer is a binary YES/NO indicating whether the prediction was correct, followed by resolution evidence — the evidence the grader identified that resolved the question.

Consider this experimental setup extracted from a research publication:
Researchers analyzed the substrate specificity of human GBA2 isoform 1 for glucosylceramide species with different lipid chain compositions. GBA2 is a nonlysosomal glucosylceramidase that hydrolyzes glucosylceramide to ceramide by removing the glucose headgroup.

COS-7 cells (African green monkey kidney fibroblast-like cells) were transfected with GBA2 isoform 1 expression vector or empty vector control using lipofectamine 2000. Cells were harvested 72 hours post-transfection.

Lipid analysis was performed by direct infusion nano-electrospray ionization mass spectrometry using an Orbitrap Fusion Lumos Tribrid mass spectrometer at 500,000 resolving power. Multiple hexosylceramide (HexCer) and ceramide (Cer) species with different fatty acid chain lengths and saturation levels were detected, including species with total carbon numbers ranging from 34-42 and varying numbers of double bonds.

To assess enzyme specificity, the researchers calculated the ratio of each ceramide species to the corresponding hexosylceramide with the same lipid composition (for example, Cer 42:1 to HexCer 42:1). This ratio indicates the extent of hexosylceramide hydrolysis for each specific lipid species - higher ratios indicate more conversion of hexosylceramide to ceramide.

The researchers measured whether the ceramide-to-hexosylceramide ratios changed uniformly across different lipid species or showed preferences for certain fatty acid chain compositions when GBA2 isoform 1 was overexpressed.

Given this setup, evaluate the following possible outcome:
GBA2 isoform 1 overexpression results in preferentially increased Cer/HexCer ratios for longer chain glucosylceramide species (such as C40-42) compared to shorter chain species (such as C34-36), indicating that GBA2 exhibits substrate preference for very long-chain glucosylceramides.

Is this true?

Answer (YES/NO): NO